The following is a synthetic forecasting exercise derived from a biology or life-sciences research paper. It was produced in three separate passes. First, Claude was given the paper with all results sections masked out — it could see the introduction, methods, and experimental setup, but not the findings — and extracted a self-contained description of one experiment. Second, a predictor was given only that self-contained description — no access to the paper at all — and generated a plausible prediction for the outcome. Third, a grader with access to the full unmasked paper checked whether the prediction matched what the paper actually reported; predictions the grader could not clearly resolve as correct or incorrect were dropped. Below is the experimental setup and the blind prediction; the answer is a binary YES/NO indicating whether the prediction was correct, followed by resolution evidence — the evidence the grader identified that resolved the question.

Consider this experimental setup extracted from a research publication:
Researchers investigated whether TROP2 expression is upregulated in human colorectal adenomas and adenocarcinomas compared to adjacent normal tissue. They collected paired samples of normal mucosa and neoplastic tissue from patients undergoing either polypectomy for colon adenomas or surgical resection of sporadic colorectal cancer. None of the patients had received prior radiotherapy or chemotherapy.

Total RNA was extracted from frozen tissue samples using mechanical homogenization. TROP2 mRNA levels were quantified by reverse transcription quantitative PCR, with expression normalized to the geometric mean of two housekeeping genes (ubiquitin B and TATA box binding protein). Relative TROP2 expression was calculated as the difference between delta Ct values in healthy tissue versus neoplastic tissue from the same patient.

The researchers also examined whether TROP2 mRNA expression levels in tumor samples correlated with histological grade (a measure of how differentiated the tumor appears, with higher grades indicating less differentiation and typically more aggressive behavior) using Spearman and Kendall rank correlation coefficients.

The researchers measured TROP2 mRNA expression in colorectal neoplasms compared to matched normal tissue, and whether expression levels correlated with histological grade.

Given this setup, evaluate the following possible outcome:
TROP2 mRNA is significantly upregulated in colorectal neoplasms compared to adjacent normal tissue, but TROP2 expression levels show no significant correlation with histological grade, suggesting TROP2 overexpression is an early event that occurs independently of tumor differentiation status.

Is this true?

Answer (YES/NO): NO